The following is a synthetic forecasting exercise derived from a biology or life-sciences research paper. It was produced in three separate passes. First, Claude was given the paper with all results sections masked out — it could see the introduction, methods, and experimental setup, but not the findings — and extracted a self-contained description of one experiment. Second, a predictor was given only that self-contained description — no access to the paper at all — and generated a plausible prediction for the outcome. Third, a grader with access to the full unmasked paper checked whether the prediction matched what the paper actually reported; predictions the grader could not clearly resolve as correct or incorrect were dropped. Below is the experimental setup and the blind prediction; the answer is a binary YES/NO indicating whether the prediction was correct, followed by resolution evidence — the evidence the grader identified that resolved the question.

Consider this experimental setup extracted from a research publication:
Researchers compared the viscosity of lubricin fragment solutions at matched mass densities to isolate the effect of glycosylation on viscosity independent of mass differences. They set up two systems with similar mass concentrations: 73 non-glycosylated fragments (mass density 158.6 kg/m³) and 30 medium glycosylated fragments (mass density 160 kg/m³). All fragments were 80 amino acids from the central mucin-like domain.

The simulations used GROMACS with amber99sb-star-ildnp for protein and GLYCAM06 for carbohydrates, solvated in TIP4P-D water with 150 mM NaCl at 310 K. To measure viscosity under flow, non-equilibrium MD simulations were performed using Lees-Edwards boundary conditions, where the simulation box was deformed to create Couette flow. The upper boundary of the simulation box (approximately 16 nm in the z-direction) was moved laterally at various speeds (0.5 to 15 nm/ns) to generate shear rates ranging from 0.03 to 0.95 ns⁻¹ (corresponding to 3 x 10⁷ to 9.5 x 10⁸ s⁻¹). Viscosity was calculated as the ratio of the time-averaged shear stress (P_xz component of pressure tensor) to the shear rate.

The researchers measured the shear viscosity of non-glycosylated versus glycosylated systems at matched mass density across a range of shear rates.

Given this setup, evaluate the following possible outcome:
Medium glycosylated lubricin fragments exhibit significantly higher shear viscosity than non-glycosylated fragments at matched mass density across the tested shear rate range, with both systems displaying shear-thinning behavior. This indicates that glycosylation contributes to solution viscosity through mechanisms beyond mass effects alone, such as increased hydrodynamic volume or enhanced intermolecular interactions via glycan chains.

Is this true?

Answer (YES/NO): NO